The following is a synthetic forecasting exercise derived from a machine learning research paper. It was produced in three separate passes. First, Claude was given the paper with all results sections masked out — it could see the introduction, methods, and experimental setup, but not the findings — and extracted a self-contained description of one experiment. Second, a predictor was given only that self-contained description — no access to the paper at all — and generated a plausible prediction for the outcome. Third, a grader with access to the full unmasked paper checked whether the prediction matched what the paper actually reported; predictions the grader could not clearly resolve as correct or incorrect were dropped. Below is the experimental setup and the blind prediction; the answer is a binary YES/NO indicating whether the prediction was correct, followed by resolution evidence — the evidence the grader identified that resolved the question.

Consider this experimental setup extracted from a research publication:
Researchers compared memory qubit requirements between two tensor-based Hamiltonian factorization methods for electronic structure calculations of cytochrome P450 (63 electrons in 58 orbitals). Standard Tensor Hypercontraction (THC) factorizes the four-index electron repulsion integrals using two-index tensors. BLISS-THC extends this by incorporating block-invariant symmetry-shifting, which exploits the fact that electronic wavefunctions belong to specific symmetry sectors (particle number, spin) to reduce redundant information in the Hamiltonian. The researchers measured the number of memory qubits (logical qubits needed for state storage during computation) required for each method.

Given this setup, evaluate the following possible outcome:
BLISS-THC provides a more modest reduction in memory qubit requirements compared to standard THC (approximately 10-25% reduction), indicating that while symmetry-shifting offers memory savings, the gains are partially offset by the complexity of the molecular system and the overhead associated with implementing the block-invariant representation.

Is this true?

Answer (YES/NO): NO